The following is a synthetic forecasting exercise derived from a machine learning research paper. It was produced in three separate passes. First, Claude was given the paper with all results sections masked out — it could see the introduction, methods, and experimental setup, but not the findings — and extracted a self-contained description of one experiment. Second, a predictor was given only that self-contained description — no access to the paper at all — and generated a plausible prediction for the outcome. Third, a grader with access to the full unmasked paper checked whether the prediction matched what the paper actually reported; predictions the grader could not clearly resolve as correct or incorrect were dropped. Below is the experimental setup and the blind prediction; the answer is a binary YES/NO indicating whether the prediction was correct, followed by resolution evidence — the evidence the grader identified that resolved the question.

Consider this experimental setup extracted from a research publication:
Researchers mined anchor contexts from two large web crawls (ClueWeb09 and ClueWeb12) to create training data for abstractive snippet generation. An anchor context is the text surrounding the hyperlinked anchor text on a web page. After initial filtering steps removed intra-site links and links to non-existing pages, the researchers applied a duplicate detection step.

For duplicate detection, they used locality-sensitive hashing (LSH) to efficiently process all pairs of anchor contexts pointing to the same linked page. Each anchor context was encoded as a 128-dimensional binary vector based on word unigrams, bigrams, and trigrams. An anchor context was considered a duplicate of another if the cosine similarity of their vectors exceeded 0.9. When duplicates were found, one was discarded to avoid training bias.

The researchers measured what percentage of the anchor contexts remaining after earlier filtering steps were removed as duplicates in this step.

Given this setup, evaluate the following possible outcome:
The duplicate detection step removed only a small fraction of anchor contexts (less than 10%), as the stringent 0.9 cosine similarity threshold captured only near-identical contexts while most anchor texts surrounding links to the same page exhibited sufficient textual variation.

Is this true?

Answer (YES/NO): NO